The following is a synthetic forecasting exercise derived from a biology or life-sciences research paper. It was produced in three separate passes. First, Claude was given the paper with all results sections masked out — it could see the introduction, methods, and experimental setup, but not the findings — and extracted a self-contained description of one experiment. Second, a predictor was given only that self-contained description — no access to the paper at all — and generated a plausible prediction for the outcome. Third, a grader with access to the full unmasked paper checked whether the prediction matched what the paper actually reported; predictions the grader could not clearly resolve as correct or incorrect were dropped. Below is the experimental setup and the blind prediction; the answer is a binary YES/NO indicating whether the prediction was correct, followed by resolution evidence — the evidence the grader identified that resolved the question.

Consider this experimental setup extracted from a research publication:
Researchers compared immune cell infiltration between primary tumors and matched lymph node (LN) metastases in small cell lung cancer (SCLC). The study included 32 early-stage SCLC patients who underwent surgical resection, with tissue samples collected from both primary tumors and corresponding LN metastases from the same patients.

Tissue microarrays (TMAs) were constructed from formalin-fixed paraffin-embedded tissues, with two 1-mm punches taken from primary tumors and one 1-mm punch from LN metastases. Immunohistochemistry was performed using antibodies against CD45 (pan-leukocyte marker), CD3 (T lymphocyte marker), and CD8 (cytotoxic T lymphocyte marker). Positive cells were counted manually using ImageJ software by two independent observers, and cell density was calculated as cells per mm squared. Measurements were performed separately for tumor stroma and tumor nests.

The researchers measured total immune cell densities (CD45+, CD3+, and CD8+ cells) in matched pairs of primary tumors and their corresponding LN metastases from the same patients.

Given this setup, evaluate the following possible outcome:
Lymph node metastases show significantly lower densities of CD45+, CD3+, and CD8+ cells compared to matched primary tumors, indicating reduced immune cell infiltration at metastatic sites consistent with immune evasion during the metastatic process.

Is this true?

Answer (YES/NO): NO